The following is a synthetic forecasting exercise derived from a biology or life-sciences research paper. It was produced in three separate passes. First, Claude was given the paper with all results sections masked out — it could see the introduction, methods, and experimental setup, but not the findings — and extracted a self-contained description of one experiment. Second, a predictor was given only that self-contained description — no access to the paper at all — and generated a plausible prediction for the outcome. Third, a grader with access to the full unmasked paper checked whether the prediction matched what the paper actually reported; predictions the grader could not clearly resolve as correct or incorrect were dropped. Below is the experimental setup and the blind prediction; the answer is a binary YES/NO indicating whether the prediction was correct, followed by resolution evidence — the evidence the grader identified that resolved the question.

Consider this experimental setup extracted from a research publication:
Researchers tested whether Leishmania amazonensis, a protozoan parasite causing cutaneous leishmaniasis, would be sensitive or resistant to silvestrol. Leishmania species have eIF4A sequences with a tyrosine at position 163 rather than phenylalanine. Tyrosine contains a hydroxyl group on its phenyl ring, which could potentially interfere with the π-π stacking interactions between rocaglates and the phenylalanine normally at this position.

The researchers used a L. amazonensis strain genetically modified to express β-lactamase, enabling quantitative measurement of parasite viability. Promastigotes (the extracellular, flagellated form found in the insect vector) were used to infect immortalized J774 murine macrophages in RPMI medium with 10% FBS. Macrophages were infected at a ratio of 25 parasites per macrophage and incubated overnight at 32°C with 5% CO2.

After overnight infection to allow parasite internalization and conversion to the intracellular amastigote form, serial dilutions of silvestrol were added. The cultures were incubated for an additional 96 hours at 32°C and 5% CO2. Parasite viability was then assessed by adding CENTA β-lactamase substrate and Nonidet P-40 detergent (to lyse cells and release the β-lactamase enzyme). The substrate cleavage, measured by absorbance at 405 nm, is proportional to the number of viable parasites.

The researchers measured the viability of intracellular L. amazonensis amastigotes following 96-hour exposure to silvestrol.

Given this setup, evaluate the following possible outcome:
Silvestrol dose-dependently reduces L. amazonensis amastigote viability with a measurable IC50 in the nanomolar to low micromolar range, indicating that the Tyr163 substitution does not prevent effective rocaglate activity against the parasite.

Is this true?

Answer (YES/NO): NO